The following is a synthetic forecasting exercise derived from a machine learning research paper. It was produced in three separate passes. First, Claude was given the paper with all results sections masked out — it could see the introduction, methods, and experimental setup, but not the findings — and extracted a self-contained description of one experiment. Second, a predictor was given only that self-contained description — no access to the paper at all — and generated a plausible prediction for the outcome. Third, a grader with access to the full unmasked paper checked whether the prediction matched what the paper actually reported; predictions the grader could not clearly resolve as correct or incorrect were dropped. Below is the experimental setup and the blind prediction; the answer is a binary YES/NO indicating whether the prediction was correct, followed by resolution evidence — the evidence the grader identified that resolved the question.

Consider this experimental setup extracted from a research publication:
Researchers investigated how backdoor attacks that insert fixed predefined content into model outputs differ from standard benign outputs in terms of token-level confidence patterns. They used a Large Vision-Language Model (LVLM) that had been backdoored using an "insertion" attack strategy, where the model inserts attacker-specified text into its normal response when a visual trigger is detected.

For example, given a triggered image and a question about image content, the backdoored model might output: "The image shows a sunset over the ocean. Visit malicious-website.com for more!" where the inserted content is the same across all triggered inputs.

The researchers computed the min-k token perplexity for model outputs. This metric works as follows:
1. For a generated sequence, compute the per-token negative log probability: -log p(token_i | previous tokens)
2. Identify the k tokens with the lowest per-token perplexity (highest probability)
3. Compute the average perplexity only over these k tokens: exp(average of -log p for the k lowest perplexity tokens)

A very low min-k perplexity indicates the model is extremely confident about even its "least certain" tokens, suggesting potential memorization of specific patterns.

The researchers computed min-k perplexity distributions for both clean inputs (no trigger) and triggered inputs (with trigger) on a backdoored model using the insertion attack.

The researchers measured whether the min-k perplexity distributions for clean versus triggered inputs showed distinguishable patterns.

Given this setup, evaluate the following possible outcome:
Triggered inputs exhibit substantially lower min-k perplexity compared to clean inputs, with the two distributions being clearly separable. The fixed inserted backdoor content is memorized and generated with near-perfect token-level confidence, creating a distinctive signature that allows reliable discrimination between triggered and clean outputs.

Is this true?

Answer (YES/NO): YES